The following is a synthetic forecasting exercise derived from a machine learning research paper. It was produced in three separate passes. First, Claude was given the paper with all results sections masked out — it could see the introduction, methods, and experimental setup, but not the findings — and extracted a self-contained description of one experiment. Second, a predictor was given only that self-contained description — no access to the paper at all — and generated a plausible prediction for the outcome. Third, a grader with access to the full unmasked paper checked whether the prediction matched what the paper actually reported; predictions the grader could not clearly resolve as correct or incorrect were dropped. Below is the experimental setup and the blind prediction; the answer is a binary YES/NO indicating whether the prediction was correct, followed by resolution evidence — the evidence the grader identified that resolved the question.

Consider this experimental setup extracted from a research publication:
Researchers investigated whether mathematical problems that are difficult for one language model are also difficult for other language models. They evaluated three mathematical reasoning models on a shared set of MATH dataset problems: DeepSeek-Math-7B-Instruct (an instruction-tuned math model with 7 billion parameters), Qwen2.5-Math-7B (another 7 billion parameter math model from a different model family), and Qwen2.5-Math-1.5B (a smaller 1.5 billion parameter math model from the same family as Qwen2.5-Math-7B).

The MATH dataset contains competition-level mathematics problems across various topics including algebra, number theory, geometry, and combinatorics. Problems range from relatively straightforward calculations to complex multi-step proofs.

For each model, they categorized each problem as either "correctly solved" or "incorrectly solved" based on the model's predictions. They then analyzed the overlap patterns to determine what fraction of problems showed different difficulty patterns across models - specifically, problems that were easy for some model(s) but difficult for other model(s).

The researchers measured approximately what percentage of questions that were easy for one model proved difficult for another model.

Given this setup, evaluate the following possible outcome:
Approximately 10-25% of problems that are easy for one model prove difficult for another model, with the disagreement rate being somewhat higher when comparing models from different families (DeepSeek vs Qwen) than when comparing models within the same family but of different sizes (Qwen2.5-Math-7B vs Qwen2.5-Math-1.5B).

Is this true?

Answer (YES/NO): NO